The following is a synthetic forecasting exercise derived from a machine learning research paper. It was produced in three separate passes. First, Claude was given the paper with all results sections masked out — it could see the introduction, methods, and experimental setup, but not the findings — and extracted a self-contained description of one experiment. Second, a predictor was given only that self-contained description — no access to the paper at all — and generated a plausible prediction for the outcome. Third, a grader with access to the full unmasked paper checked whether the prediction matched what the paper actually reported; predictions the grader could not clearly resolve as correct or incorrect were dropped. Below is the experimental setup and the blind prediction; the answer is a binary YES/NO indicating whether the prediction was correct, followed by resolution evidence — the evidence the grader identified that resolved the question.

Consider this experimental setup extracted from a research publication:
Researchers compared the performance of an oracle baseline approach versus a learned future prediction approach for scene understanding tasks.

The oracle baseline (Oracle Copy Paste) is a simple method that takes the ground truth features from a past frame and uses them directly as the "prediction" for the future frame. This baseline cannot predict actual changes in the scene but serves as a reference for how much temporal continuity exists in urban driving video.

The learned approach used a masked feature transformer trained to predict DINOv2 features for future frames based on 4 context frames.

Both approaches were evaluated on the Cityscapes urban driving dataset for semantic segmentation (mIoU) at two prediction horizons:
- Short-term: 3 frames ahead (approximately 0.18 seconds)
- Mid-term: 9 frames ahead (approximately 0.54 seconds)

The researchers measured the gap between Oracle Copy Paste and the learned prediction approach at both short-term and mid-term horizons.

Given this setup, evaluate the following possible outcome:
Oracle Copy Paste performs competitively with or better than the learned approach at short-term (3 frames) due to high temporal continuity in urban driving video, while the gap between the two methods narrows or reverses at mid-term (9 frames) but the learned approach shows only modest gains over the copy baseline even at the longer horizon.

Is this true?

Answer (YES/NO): NO